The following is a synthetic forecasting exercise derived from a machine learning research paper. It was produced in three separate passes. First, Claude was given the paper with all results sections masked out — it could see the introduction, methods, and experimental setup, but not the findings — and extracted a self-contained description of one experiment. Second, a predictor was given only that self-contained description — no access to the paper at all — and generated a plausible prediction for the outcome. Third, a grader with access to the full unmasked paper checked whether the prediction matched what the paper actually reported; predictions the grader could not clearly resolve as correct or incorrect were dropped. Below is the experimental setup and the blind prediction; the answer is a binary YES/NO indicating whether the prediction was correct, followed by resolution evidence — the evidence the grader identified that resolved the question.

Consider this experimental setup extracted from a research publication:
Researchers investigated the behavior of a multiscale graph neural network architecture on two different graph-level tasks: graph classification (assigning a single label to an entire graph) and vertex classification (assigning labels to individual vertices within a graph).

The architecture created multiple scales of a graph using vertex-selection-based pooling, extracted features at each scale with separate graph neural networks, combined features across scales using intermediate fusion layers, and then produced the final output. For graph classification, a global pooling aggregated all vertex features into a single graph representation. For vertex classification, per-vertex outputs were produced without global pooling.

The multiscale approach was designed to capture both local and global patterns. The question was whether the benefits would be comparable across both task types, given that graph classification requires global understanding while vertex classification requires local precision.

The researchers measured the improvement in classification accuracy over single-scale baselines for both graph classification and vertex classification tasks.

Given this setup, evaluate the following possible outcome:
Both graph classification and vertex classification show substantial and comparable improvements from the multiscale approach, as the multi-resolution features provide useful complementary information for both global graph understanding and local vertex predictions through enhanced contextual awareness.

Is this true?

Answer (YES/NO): NO